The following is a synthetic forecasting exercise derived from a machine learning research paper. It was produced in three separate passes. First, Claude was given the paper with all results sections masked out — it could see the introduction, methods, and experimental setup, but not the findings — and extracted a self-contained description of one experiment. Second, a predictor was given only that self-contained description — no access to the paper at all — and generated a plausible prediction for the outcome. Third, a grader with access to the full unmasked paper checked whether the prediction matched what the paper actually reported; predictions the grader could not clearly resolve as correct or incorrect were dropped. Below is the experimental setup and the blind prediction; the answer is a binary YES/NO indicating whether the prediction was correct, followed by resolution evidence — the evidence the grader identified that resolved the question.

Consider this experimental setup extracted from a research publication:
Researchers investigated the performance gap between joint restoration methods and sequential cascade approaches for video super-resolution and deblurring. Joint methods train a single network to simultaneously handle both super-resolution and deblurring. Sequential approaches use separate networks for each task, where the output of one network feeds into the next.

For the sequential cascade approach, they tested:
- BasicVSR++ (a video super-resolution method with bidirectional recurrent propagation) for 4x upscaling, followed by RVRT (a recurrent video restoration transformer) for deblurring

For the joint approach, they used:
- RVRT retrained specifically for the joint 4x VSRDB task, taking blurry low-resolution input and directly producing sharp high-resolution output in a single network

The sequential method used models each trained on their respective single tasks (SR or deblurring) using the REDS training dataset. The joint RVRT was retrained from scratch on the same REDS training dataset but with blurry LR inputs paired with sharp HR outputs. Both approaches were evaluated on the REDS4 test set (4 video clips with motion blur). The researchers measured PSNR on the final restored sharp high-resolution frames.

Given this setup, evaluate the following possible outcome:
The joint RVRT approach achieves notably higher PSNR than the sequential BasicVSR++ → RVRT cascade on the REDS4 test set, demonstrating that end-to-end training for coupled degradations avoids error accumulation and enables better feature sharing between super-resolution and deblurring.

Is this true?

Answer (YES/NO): YES